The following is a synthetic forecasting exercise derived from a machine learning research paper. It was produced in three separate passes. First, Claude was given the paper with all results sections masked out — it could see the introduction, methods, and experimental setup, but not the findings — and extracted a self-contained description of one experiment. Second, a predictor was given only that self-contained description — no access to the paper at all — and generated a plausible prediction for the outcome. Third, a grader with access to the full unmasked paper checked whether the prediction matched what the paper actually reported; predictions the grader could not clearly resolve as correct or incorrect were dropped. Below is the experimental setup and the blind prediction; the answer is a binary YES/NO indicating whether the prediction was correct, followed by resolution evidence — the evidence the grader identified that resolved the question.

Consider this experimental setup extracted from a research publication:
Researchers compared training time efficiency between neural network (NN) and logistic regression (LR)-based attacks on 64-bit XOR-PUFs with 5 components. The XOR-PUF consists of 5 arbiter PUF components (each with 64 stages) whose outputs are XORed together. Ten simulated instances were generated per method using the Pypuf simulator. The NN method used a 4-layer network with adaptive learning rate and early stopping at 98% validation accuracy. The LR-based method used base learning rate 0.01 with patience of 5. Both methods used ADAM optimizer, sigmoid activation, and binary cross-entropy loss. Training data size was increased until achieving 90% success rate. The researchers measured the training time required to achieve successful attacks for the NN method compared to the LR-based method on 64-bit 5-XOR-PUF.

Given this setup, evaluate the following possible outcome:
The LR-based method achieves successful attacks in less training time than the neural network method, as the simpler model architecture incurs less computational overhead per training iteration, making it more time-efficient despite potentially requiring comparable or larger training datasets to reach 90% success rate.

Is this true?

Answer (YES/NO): YES